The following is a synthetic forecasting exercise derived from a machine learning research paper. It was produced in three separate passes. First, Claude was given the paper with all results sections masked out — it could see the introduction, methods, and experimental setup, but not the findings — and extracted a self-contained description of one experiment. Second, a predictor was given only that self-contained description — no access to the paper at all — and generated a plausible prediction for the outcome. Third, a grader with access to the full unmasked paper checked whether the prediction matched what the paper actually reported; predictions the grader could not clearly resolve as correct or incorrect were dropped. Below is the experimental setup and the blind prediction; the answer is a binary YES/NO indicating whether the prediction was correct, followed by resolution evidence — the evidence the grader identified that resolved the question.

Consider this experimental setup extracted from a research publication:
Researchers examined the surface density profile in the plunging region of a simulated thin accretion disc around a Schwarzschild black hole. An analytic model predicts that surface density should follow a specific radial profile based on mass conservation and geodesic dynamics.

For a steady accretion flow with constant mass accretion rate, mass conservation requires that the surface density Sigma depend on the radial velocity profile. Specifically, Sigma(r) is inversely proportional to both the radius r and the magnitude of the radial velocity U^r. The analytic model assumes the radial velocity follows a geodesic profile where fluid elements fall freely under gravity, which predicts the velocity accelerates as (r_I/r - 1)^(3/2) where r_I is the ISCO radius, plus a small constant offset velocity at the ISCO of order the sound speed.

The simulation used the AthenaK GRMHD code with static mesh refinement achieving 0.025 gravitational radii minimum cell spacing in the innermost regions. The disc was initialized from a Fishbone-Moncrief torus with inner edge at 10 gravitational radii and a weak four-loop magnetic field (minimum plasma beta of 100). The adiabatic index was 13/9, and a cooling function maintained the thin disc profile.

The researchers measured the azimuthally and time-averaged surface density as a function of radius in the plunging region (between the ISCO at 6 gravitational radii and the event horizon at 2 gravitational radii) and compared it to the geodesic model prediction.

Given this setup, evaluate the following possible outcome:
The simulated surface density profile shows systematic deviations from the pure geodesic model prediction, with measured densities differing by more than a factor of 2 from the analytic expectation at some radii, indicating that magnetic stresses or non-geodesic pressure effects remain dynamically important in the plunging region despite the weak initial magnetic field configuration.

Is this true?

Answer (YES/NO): NO